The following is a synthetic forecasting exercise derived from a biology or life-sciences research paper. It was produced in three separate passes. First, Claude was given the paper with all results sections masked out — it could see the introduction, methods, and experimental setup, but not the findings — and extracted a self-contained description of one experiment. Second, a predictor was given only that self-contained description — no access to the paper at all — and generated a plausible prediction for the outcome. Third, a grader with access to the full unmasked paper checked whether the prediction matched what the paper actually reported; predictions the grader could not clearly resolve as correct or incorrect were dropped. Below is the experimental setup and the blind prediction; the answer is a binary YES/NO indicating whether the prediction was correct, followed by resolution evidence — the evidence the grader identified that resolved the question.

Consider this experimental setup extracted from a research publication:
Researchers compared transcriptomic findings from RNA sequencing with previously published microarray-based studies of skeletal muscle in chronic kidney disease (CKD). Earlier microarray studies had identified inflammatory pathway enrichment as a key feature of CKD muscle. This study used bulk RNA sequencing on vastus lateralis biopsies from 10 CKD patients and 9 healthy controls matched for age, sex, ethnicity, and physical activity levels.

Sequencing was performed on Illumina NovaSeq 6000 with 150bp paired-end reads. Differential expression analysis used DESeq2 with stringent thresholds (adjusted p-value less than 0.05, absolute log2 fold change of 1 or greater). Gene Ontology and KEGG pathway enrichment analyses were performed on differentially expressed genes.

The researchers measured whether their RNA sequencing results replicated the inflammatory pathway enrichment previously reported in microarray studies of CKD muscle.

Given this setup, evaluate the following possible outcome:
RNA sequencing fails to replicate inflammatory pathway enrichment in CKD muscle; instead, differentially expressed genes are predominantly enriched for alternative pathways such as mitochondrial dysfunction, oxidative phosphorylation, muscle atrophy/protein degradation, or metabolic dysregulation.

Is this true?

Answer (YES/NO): NO